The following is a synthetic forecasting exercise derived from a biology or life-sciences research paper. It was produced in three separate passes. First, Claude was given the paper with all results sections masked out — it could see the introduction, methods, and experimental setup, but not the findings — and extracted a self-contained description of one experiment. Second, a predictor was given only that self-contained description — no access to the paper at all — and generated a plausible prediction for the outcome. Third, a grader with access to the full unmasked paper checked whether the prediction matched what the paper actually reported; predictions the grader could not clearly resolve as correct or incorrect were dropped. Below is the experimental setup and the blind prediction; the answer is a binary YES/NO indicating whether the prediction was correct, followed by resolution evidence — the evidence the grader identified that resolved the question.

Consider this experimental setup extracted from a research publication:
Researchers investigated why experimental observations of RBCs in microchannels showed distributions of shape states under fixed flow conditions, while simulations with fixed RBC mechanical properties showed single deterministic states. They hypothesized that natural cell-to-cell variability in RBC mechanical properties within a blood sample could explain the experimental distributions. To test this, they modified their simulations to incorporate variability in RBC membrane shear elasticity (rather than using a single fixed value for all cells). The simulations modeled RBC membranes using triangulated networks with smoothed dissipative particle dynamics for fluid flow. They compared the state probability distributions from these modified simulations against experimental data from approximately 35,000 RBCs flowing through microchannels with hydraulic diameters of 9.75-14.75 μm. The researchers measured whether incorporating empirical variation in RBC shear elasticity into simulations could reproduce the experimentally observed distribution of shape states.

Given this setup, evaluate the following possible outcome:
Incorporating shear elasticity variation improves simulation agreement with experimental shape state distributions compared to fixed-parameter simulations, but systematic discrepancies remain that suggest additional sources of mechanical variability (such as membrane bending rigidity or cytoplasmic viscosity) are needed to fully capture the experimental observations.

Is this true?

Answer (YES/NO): NO